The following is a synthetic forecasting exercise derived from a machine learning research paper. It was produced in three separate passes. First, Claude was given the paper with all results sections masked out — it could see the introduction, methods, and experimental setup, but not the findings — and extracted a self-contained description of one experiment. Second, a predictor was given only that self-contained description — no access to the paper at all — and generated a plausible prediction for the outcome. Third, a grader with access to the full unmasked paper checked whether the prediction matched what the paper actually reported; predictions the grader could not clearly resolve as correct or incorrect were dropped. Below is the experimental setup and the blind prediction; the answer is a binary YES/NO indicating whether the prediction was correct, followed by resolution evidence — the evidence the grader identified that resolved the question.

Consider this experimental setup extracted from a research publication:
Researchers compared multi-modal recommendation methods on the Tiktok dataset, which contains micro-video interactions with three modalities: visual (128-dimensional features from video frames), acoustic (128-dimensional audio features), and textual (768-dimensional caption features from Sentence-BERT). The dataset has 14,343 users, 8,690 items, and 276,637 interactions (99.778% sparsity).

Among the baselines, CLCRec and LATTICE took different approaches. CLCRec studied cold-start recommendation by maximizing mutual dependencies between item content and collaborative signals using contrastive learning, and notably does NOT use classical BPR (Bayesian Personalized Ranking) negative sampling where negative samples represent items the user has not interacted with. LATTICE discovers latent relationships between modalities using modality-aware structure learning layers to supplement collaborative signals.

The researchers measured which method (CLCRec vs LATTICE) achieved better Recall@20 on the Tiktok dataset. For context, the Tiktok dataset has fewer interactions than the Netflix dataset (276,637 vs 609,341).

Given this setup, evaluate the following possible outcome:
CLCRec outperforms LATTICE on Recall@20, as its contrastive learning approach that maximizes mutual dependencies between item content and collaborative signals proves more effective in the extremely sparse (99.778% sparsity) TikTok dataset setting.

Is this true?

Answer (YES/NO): NO